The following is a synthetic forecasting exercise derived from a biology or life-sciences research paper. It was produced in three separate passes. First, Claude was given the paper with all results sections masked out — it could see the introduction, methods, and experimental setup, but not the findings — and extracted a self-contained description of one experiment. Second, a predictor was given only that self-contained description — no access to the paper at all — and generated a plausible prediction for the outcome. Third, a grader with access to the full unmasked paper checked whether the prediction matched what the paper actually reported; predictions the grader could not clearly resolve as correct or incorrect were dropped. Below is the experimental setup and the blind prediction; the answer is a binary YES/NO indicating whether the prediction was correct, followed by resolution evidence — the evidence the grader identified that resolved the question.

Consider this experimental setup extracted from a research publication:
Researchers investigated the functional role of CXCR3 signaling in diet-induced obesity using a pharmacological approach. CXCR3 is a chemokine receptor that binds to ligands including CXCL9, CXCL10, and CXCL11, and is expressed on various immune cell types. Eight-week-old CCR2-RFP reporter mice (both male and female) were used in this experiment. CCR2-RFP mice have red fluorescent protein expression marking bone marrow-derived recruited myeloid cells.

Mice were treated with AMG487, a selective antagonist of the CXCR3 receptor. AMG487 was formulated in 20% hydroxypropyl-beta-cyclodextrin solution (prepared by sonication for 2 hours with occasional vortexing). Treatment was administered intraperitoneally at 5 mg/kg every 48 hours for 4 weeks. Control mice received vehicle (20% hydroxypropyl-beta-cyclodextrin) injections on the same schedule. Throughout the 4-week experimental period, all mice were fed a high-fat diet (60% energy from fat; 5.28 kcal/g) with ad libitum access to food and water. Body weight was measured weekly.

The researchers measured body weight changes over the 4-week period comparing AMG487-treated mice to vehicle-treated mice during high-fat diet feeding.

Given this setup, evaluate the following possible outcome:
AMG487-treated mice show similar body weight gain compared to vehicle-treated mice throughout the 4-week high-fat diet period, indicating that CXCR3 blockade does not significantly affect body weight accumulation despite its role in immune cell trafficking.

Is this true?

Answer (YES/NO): NO